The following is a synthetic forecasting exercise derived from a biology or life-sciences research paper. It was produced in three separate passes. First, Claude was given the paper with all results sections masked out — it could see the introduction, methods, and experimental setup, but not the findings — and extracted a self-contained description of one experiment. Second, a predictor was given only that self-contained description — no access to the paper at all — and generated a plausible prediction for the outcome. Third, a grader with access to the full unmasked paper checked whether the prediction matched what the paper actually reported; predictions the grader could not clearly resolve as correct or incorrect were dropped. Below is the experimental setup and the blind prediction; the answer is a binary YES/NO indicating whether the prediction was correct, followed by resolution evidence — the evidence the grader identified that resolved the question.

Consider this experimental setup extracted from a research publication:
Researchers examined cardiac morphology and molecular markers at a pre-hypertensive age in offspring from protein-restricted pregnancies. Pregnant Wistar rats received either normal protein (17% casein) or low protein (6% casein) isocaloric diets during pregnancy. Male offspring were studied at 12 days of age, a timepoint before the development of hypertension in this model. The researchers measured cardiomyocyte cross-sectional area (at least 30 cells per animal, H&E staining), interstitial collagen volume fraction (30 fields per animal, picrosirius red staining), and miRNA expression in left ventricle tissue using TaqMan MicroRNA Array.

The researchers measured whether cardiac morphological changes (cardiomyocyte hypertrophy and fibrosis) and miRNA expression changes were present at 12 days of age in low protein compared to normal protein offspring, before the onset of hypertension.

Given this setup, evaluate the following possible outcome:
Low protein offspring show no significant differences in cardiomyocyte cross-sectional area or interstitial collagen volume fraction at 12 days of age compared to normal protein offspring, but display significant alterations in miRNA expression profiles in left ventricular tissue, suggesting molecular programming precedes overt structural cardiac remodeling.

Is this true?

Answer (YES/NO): YES